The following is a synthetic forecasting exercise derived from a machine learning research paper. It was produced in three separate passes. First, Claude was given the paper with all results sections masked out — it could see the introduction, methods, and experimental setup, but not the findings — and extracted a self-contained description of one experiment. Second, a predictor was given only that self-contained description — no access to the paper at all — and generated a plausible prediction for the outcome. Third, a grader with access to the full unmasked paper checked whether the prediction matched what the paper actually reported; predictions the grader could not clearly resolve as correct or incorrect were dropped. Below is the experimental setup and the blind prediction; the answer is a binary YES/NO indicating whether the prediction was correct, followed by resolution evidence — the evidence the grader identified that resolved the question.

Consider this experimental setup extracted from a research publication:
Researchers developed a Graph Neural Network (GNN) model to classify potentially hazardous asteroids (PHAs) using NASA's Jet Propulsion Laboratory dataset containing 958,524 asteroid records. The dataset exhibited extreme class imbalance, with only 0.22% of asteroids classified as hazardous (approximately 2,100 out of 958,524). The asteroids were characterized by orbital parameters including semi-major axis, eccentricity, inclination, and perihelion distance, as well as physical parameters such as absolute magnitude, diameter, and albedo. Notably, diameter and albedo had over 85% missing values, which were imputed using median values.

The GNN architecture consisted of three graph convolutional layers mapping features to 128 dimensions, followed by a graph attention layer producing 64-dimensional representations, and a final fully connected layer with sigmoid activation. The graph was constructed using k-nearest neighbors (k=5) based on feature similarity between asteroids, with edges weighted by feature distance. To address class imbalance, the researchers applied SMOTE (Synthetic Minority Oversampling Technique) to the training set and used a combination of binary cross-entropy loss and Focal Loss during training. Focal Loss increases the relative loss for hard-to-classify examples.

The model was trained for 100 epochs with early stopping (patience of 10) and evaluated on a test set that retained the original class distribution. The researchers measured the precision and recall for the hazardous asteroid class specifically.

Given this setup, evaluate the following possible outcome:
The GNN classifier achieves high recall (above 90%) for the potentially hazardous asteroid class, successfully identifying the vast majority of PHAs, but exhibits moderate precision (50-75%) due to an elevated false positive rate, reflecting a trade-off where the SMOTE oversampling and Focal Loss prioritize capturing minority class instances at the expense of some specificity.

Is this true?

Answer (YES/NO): NO